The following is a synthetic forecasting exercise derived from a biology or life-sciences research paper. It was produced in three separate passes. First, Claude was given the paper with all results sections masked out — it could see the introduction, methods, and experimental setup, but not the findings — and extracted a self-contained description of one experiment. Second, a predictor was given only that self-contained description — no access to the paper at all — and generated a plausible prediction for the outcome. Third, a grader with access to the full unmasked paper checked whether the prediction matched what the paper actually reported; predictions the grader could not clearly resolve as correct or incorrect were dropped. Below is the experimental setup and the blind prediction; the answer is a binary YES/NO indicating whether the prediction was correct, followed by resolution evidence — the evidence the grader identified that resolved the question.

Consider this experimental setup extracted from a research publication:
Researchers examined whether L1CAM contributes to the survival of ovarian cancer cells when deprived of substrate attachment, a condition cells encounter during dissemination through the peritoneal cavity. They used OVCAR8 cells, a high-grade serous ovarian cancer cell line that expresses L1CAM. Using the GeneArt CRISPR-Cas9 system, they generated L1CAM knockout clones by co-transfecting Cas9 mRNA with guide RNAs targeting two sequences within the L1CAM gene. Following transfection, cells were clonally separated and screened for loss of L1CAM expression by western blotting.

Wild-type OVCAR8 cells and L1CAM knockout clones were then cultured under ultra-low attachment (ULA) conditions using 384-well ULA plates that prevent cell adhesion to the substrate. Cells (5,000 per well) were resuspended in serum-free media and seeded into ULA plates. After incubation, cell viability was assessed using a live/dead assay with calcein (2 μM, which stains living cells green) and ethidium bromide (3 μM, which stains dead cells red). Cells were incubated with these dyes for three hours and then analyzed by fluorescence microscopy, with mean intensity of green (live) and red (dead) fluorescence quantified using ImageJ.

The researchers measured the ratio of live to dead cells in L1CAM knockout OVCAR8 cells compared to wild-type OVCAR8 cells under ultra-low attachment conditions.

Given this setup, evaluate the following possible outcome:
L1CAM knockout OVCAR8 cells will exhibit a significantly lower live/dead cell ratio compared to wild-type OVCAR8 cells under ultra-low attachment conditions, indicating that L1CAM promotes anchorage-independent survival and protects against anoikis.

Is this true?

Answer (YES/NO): YES